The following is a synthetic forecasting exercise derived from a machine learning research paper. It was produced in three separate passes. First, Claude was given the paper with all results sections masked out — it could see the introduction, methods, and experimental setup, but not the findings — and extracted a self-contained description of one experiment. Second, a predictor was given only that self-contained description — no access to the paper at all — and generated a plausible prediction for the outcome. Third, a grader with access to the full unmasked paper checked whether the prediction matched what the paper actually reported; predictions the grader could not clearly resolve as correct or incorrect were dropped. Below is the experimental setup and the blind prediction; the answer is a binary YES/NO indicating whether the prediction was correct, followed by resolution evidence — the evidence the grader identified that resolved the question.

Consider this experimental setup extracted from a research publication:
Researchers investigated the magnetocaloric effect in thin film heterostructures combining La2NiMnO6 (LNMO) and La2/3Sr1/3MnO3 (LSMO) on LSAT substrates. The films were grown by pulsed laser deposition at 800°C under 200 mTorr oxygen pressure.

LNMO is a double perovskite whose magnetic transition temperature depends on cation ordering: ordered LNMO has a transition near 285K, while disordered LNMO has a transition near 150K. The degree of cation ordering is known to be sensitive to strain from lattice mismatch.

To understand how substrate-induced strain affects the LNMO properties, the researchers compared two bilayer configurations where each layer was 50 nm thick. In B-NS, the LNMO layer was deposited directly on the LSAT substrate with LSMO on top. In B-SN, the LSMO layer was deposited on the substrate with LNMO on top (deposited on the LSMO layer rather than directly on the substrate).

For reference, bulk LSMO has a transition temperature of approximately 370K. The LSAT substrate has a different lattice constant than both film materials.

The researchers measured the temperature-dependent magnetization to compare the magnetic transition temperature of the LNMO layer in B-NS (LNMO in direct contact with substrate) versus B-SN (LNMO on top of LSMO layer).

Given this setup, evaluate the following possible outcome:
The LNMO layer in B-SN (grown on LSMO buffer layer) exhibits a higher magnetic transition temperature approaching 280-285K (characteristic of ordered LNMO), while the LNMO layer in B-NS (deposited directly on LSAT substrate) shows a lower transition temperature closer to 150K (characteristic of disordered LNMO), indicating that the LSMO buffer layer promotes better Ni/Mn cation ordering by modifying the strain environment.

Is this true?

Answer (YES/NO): NO